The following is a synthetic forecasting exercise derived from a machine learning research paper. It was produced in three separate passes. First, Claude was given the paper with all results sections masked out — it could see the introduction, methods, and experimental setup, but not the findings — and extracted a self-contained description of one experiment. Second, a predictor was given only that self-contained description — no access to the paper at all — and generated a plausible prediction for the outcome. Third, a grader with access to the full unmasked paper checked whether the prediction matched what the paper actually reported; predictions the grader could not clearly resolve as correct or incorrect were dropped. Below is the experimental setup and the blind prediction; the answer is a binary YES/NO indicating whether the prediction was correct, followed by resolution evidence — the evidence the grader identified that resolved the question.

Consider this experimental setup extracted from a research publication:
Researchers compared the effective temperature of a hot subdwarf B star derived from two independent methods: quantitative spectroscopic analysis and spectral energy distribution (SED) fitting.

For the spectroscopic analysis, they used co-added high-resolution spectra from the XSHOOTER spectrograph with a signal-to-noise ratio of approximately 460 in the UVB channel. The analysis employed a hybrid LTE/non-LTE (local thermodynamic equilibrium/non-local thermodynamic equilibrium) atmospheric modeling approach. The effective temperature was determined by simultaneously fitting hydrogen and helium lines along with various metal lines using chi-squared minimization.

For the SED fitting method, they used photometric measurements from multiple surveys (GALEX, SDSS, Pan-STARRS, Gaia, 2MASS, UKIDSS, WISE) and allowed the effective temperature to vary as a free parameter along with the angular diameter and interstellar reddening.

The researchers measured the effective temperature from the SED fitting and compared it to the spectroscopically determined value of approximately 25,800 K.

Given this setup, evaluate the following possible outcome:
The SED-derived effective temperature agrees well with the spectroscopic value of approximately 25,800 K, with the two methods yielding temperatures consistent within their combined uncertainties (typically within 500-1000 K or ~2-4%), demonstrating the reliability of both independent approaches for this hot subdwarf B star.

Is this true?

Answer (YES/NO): YES